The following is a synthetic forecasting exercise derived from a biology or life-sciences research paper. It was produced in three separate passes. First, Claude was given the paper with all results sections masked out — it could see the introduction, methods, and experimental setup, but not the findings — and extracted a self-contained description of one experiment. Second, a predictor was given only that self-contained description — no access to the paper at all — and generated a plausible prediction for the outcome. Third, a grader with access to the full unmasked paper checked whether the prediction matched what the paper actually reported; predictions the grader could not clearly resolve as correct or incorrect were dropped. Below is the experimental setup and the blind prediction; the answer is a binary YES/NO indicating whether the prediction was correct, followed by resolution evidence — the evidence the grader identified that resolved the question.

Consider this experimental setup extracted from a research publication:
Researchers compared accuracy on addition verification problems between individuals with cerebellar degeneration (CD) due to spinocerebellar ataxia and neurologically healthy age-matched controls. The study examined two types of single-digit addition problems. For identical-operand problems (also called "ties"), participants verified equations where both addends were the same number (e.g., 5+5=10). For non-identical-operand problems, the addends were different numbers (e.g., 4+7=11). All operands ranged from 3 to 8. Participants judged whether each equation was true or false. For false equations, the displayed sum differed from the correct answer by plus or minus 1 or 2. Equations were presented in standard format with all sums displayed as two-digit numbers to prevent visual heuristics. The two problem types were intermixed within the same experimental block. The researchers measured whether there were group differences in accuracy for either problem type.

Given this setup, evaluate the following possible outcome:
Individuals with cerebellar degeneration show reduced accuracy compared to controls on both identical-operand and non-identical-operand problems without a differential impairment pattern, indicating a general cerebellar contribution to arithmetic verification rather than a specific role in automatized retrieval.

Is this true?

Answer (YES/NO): NO